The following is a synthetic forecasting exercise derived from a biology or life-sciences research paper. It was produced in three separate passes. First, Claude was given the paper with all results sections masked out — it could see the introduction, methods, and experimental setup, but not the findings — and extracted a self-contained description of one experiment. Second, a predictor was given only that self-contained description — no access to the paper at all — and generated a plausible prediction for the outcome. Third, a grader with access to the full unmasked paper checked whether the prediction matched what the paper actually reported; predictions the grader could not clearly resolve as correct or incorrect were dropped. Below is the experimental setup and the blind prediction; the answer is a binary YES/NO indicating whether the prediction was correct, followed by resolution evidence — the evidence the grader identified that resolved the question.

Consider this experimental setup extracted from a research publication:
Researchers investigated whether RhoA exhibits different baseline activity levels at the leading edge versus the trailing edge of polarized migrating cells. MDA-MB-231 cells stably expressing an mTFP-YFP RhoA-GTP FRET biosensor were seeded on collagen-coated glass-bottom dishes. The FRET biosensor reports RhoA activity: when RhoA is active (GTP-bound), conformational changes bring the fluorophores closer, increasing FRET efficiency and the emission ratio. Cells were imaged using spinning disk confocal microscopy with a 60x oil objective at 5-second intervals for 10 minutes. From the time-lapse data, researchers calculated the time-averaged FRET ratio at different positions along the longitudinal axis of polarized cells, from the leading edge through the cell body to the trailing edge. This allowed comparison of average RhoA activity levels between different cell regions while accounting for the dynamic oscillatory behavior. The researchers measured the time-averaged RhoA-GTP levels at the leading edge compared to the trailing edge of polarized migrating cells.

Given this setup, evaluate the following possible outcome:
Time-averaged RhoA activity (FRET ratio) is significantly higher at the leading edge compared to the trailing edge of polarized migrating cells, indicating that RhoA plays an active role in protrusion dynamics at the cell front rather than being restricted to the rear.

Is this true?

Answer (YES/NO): NO